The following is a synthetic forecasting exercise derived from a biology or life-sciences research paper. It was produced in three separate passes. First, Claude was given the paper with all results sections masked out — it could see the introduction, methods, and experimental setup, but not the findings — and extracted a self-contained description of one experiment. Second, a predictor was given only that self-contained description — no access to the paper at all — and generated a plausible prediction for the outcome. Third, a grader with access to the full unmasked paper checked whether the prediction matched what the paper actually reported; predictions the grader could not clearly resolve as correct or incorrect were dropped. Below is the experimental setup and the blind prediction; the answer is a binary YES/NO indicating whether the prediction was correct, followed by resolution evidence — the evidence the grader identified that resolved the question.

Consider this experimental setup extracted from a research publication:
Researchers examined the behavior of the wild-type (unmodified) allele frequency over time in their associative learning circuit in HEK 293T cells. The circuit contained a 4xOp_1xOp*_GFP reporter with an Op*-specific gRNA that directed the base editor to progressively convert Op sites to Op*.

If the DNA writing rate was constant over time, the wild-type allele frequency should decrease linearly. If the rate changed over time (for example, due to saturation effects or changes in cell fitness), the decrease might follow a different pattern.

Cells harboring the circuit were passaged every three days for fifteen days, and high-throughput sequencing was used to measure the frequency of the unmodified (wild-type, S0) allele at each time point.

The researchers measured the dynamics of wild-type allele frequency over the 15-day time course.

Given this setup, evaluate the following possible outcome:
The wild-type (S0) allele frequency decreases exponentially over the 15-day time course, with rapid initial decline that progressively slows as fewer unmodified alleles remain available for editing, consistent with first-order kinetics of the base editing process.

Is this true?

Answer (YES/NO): NO